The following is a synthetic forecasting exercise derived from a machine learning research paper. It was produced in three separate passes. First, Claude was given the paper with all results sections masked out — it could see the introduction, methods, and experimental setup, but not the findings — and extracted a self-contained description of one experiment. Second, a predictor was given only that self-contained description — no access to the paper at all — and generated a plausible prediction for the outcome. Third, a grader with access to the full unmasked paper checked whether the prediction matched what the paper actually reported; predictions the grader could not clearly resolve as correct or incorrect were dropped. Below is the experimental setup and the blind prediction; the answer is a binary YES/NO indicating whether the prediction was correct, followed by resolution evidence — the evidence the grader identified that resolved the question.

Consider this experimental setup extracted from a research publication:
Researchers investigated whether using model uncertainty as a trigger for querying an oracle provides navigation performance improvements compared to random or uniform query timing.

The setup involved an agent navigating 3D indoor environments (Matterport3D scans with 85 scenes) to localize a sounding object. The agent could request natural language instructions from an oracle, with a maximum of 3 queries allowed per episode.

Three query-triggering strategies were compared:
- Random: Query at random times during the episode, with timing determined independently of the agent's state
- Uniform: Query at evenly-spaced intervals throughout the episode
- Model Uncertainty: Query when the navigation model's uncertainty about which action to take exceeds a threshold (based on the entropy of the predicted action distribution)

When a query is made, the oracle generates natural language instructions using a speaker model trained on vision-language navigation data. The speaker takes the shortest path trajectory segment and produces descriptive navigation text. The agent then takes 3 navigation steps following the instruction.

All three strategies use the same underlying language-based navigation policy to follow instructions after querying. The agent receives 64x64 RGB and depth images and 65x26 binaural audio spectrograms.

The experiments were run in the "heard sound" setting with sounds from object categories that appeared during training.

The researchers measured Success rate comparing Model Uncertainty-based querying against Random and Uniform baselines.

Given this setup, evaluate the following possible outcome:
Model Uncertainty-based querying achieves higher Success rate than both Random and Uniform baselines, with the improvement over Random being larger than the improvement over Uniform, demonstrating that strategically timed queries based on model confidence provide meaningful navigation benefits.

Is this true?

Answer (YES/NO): YES